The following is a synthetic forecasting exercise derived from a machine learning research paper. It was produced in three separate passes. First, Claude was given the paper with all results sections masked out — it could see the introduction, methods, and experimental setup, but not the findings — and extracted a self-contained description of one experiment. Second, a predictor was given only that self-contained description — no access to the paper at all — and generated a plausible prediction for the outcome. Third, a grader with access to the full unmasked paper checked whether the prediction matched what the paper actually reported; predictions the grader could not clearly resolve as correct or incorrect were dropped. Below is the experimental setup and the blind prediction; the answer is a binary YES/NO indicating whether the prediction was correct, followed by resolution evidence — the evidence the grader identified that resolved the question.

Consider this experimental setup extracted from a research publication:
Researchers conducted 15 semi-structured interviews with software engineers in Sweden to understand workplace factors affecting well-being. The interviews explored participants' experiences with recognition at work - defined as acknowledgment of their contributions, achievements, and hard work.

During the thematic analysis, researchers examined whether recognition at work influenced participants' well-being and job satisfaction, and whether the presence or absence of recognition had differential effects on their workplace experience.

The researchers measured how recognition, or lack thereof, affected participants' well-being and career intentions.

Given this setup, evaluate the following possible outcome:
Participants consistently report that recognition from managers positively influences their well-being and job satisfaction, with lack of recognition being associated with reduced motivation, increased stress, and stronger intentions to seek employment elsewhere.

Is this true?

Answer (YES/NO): NO